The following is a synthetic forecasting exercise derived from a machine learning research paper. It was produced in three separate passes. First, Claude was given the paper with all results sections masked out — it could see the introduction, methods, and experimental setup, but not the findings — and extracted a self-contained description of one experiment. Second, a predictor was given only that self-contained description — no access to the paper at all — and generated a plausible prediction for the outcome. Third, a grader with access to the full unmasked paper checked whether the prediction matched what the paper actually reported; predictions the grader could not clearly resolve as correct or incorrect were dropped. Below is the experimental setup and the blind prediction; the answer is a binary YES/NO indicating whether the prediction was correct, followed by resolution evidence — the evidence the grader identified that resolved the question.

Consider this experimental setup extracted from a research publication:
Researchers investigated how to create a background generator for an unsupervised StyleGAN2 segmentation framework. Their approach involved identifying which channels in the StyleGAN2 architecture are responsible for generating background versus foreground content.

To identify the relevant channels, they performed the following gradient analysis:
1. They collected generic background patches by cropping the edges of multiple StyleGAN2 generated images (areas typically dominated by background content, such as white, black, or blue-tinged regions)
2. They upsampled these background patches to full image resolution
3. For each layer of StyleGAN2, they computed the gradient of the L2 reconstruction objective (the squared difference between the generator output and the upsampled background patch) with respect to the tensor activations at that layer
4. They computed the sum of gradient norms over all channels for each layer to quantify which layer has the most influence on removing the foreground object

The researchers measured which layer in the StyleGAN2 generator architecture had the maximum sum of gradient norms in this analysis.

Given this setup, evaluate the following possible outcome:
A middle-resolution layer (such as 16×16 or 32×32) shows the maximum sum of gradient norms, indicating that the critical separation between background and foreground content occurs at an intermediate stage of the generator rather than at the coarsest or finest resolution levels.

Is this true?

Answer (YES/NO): NO